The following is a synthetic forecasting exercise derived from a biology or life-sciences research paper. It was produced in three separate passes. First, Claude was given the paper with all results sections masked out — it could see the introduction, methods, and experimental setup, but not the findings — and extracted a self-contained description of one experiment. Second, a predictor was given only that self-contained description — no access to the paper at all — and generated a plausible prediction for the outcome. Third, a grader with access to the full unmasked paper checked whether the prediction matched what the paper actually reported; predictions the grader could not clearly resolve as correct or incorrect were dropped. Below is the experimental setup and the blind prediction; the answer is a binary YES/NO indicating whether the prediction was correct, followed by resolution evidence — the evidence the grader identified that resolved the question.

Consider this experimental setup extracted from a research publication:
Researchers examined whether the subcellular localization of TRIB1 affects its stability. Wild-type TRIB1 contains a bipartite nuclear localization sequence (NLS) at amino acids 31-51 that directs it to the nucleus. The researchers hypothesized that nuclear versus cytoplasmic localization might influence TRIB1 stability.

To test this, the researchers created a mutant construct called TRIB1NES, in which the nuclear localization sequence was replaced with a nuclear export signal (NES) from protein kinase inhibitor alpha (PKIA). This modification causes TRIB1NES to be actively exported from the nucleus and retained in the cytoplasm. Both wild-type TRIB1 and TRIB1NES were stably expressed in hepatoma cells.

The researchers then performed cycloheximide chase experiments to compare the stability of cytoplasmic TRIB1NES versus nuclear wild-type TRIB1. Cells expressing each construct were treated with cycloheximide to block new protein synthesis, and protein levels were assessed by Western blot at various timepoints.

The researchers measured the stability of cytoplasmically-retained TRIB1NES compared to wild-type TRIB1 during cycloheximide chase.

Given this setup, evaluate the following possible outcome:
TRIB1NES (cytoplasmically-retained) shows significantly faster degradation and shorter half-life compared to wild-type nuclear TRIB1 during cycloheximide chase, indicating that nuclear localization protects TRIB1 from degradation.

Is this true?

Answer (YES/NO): NO